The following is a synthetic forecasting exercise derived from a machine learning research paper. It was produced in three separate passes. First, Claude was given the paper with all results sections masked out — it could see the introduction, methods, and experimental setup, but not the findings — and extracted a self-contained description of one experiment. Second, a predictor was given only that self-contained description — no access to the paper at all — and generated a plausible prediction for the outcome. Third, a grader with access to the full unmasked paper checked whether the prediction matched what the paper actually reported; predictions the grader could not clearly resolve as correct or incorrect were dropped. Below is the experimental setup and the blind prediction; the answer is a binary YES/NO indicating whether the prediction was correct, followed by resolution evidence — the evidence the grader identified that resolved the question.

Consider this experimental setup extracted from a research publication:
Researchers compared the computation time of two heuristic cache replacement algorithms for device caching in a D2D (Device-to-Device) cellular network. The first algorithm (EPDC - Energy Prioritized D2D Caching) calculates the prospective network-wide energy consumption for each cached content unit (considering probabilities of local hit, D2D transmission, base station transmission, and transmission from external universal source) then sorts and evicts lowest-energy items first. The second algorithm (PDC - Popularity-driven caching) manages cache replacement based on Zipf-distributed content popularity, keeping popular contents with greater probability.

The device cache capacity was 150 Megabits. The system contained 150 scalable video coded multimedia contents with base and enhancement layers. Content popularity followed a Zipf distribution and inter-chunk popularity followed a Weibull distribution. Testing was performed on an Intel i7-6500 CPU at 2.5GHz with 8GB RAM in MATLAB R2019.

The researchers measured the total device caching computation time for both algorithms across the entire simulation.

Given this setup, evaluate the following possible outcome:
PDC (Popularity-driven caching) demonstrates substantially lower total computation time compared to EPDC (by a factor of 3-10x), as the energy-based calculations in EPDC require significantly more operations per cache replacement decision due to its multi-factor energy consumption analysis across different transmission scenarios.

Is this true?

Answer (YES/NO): NO